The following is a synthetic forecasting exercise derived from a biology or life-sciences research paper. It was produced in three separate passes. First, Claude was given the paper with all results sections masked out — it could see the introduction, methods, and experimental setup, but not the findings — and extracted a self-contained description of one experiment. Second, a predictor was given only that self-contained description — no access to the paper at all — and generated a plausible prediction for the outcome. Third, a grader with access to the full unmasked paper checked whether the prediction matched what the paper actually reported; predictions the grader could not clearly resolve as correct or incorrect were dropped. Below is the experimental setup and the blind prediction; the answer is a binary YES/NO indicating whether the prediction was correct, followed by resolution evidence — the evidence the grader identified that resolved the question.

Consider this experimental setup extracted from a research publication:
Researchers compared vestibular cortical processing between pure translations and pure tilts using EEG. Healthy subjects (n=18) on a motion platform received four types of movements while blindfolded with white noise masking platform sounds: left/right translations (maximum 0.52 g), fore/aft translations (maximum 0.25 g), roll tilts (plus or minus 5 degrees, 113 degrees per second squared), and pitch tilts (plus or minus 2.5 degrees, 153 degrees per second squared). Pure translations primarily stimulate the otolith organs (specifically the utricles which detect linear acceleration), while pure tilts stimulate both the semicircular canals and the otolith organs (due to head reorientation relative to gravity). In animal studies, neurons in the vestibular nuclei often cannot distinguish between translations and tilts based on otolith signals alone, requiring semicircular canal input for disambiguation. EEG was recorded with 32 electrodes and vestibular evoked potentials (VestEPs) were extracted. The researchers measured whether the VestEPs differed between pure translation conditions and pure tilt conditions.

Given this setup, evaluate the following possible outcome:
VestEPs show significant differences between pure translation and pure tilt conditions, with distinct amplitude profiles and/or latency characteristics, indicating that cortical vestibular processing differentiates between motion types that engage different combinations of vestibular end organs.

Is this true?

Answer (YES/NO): NO